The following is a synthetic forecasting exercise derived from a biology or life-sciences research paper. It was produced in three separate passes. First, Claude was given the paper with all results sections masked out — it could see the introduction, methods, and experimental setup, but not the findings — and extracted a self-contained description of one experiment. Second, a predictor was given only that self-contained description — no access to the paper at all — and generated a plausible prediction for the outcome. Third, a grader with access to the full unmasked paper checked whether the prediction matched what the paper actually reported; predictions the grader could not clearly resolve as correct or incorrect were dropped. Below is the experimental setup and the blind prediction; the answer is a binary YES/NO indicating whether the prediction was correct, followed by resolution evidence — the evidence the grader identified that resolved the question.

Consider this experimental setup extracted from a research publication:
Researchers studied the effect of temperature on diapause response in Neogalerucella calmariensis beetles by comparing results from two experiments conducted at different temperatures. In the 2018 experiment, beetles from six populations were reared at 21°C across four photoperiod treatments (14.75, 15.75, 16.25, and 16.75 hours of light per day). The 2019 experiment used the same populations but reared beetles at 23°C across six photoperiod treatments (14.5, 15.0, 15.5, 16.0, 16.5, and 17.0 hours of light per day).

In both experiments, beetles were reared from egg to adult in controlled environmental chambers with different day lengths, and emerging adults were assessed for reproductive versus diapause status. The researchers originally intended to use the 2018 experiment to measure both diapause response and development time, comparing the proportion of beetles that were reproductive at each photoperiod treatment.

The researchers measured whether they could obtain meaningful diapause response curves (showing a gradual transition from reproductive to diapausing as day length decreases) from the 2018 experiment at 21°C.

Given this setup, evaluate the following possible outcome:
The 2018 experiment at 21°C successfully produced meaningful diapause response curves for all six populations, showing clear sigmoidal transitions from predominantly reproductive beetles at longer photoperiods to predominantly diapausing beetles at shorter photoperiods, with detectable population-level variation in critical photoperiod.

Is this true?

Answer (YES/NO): NO